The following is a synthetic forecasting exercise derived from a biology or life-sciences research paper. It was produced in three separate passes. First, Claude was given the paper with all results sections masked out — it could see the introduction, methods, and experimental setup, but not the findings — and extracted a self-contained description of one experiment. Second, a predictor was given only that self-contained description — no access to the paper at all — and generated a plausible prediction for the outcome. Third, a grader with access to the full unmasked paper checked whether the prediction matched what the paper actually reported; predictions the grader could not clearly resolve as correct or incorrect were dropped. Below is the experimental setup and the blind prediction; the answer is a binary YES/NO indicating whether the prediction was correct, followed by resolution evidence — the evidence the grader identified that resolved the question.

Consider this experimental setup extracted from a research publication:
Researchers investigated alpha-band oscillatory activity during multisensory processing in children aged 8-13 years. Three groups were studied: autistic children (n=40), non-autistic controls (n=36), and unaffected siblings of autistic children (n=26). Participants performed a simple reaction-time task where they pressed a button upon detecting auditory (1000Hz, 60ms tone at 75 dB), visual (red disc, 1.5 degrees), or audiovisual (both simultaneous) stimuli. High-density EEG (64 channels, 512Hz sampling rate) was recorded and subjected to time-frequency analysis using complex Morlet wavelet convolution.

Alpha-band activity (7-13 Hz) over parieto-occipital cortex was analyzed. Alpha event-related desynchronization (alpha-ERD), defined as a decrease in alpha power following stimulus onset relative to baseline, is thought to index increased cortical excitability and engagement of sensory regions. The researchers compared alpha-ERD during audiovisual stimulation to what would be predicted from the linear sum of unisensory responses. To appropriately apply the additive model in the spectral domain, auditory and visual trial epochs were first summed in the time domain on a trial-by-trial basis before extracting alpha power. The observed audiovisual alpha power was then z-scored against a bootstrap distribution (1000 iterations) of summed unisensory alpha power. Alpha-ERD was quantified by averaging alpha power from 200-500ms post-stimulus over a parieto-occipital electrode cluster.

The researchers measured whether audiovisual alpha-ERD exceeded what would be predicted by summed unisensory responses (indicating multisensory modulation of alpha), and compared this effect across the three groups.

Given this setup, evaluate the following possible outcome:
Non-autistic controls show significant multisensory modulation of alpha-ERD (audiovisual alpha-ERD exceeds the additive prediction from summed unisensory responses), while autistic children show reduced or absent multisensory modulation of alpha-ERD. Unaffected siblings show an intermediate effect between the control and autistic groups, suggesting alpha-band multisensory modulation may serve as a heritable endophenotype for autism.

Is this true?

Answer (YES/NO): YES